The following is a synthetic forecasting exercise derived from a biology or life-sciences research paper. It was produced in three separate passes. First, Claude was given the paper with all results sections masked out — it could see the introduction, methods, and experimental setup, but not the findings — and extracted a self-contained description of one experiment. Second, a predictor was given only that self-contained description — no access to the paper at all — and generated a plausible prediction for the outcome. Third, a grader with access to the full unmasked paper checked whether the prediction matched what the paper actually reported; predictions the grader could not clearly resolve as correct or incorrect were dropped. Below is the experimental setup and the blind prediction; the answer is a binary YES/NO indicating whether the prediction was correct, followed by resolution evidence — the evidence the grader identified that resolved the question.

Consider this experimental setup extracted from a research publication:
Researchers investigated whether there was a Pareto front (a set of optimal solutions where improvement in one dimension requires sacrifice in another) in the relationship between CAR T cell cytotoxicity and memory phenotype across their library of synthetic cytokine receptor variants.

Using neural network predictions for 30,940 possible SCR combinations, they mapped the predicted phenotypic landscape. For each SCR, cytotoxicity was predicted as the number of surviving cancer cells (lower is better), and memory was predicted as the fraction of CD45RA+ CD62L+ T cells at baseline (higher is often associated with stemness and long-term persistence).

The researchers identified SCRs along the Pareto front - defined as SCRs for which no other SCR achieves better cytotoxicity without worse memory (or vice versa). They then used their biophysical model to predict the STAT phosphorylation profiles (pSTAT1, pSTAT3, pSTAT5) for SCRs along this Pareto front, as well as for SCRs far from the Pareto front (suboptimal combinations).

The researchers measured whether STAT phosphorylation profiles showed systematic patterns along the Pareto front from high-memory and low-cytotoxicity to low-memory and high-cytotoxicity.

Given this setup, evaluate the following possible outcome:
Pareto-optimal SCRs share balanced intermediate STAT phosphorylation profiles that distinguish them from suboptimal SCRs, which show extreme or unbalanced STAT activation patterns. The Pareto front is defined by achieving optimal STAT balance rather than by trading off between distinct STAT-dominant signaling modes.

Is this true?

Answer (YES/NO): NO